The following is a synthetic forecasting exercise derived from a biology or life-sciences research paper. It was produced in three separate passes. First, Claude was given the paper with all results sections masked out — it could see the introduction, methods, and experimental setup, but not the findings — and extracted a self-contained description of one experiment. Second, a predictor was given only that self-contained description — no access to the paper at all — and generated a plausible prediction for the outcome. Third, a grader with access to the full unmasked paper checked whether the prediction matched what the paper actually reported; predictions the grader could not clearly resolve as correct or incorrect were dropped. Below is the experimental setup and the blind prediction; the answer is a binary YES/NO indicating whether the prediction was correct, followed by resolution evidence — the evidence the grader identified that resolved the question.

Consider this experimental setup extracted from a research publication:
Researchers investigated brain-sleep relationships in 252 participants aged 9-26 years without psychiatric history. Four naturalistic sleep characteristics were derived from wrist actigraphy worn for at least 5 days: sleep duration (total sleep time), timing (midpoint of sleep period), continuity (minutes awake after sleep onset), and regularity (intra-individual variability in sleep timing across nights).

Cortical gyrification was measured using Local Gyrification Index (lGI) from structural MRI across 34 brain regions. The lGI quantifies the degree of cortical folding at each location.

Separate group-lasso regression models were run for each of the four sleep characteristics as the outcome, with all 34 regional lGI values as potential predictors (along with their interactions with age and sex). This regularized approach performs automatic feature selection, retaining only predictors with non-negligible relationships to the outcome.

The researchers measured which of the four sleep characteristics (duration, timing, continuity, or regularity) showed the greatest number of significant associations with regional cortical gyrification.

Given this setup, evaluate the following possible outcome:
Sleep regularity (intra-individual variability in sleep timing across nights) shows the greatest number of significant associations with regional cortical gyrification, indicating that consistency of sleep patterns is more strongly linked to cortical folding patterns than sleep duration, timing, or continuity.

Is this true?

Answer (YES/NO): NO